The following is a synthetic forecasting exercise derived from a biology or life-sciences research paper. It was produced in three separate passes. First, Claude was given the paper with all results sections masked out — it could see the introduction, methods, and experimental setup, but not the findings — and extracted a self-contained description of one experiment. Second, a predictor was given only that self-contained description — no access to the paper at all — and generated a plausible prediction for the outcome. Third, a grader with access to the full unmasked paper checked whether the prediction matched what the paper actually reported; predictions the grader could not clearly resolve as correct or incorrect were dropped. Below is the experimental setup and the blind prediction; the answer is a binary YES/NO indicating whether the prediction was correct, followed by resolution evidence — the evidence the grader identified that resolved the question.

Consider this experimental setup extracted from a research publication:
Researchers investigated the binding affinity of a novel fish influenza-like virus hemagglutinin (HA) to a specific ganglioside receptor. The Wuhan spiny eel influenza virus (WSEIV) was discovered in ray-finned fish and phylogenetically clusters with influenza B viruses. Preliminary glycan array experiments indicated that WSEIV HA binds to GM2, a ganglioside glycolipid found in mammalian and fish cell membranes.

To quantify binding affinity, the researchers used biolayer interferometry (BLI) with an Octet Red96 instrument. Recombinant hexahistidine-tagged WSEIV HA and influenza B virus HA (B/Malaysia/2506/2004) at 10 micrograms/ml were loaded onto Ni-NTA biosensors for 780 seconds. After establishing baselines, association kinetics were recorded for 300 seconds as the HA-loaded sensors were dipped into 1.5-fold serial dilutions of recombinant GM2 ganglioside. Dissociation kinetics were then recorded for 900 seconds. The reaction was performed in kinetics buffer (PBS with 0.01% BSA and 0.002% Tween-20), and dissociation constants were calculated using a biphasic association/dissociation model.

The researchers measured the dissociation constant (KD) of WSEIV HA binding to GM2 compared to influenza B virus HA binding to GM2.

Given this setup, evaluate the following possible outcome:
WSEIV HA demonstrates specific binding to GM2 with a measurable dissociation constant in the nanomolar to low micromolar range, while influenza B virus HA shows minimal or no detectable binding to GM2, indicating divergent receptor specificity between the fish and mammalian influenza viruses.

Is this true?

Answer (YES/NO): YES